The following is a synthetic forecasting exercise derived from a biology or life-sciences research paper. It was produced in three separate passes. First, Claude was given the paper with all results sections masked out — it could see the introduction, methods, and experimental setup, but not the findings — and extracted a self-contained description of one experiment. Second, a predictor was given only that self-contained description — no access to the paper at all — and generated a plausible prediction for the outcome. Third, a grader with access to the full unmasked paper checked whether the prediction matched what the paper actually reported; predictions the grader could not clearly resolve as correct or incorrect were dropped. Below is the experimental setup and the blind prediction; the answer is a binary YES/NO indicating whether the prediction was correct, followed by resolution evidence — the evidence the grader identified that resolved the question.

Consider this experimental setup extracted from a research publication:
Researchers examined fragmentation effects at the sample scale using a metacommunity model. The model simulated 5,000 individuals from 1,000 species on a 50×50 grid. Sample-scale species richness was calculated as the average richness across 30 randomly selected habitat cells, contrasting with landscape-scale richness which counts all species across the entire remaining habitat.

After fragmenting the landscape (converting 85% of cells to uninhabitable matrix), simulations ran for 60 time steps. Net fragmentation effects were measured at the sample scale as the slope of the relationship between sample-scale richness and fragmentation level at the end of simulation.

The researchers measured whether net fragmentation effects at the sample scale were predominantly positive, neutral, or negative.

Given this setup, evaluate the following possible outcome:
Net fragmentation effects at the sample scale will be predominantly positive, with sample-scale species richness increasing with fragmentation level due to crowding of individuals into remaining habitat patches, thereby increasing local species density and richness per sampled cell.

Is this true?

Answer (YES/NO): NO